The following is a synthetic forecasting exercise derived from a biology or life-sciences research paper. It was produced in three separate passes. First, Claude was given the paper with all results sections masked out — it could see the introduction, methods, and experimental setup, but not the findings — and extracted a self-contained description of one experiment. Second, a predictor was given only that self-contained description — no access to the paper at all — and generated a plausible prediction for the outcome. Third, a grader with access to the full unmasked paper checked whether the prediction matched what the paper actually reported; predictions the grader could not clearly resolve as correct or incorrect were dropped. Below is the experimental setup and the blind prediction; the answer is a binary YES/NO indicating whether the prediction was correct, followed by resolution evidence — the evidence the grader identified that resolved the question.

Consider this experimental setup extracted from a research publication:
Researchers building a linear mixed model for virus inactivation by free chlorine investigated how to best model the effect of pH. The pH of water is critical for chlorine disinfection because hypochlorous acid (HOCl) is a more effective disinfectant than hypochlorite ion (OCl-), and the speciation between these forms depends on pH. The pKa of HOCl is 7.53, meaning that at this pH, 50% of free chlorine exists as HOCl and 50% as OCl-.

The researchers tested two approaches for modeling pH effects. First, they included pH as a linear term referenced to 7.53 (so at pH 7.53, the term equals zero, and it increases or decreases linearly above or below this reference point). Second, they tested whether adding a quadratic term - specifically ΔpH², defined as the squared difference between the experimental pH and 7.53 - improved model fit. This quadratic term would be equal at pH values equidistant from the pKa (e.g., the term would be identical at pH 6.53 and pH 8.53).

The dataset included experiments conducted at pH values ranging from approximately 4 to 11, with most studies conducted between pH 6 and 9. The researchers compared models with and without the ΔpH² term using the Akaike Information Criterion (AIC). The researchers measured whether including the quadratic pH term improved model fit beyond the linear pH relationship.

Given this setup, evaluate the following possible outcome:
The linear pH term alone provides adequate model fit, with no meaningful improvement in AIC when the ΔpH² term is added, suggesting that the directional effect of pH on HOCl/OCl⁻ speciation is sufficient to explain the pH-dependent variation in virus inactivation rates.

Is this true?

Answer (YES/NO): NO